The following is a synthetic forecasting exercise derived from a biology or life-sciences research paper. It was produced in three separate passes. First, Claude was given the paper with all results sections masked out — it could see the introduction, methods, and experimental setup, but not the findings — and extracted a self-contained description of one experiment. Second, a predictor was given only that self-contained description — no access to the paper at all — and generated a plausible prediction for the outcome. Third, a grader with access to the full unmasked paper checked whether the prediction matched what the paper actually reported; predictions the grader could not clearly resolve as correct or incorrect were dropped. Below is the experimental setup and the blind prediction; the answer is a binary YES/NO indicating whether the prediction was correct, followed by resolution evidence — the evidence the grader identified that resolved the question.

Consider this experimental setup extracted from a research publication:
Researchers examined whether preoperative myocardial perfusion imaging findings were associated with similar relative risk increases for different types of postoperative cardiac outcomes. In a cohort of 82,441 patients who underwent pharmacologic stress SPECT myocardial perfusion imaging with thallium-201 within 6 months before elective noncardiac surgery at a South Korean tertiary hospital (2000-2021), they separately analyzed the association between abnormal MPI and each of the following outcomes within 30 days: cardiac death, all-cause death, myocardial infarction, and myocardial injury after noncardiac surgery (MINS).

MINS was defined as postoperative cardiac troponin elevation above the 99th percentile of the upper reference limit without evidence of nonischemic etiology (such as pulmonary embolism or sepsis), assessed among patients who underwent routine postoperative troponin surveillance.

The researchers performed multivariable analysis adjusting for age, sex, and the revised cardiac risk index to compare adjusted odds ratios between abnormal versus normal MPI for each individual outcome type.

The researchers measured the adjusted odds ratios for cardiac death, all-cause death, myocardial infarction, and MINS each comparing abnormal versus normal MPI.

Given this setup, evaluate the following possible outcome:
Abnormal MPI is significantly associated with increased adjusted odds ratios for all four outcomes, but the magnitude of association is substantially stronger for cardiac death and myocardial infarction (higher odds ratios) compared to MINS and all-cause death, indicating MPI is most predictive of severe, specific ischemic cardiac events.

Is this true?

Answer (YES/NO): YES